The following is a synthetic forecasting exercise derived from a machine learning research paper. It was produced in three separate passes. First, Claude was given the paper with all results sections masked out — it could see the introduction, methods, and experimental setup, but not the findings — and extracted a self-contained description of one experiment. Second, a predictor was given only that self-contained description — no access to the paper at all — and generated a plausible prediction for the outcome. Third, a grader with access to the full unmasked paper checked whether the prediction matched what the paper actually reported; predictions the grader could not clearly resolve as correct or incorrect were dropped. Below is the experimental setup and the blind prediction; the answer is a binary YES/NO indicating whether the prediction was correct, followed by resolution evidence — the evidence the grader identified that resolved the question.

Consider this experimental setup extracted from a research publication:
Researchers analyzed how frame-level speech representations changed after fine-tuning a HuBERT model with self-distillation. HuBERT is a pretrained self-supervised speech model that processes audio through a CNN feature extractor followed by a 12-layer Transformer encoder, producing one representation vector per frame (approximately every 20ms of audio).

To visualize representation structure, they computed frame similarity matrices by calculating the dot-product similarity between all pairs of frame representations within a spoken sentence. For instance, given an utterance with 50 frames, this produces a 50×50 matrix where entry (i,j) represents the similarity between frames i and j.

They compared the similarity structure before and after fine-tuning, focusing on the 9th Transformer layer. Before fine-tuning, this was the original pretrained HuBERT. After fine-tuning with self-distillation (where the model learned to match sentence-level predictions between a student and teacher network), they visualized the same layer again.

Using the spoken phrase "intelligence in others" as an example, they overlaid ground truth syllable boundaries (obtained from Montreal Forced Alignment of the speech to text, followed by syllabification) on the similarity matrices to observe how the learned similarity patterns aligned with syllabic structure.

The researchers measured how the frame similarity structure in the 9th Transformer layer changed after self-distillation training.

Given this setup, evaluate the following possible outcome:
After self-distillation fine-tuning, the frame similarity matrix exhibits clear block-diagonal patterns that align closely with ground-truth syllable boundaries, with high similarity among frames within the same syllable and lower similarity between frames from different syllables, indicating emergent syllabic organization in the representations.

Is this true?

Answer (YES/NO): YES